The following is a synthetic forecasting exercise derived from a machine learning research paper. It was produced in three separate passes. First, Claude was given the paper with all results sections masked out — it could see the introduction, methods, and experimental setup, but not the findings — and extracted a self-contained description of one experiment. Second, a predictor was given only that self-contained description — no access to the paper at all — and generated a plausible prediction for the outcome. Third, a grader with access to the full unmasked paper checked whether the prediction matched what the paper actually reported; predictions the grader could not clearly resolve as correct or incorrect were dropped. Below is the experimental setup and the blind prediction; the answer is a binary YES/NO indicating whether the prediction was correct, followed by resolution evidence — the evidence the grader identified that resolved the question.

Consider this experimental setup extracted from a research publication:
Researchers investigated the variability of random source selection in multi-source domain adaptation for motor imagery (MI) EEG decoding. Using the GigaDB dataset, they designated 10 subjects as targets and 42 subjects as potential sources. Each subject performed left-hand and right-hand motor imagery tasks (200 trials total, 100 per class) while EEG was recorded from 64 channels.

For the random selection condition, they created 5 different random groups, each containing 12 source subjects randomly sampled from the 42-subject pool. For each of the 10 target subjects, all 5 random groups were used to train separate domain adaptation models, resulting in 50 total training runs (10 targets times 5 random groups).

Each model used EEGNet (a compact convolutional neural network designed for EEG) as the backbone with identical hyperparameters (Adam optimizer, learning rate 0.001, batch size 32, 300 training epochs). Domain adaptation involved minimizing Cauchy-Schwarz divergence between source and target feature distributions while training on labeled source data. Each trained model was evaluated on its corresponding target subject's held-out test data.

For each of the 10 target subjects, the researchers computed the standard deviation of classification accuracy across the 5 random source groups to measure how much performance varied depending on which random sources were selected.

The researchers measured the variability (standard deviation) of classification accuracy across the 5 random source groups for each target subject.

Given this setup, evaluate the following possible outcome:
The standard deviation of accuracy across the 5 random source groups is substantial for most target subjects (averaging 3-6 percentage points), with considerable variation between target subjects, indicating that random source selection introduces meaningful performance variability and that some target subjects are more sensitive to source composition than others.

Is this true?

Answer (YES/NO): YES